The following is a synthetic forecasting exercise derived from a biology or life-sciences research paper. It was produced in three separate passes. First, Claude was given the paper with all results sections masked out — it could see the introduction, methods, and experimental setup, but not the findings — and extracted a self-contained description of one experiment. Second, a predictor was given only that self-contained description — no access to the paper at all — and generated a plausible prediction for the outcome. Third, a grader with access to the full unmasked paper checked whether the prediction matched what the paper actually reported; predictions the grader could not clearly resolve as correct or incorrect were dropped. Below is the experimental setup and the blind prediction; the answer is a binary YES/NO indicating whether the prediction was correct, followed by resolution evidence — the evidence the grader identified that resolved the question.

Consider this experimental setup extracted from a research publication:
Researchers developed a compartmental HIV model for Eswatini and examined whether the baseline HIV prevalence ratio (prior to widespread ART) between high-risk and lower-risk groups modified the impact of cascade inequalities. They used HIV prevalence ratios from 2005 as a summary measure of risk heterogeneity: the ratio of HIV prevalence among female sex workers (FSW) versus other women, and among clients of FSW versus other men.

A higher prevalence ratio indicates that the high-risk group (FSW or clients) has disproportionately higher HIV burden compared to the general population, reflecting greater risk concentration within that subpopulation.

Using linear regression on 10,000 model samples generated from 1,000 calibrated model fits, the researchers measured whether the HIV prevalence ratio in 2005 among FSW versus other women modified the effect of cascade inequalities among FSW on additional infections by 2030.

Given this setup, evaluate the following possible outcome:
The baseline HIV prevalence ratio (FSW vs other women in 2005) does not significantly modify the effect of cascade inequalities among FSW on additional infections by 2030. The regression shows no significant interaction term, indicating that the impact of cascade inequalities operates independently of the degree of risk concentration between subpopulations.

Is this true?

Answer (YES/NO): NO